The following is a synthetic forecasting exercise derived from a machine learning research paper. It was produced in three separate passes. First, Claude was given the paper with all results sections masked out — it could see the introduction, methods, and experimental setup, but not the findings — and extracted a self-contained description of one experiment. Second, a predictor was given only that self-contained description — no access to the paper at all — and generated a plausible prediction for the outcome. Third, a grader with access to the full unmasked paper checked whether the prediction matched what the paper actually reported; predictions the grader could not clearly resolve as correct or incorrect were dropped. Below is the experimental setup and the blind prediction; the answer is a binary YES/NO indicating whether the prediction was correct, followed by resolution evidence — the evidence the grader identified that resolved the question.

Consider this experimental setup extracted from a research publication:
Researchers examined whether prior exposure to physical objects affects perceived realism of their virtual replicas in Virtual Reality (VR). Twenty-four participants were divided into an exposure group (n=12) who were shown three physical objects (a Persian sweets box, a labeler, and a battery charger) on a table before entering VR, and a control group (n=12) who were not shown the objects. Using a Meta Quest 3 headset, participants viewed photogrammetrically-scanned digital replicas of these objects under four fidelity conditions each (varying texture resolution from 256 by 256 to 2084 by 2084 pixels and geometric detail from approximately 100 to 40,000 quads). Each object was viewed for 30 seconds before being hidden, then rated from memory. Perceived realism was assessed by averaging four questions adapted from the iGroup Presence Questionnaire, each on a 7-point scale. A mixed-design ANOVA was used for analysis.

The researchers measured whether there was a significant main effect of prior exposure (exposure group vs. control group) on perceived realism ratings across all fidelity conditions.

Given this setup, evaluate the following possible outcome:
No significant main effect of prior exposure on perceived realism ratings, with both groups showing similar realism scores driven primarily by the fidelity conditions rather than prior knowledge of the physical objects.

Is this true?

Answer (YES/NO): YES